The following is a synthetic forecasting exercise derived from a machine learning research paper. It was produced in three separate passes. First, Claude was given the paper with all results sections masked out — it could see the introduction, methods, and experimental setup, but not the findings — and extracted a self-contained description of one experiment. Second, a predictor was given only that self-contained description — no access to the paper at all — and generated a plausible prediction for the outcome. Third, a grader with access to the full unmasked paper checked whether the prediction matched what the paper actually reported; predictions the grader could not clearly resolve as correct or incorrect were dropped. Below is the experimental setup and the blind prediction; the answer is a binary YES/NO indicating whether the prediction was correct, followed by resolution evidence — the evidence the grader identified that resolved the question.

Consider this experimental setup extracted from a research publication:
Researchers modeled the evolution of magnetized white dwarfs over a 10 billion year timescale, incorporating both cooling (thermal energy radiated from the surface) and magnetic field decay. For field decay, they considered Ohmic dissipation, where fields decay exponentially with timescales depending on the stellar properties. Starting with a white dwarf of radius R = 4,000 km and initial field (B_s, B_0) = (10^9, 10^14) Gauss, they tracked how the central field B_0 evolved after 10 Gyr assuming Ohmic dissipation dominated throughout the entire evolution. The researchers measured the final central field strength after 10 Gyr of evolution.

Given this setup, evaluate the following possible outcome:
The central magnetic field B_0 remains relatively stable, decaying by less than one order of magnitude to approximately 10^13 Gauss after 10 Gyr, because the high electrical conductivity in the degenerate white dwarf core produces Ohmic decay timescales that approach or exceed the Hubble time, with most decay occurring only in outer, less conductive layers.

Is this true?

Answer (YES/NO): YES